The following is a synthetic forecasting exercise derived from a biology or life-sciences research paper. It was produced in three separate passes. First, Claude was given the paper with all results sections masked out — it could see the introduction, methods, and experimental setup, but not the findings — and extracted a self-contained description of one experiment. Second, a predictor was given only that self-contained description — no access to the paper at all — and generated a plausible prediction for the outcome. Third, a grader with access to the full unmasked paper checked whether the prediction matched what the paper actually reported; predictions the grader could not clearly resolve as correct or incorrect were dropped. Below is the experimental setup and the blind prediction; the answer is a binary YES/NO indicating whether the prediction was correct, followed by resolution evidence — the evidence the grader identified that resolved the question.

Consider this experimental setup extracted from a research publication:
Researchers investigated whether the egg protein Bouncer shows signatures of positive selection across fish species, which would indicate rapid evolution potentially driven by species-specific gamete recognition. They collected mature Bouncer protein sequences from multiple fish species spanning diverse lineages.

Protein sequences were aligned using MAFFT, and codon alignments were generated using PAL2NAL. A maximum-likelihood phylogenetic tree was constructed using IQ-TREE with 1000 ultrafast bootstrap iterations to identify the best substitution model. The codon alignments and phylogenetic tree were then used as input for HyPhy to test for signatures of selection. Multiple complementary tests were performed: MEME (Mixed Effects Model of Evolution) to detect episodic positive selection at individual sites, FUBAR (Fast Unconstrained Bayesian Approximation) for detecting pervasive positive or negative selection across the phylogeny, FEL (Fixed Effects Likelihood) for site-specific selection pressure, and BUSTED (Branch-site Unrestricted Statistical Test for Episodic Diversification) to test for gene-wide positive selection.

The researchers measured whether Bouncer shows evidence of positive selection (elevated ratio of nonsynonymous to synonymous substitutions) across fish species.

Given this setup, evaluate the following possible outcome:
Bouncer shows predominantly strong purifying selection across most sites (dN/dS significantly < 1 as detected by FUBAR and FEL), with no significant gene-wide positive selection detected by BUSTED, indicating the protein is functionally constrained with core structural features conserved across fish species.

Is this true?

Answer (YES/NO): YES